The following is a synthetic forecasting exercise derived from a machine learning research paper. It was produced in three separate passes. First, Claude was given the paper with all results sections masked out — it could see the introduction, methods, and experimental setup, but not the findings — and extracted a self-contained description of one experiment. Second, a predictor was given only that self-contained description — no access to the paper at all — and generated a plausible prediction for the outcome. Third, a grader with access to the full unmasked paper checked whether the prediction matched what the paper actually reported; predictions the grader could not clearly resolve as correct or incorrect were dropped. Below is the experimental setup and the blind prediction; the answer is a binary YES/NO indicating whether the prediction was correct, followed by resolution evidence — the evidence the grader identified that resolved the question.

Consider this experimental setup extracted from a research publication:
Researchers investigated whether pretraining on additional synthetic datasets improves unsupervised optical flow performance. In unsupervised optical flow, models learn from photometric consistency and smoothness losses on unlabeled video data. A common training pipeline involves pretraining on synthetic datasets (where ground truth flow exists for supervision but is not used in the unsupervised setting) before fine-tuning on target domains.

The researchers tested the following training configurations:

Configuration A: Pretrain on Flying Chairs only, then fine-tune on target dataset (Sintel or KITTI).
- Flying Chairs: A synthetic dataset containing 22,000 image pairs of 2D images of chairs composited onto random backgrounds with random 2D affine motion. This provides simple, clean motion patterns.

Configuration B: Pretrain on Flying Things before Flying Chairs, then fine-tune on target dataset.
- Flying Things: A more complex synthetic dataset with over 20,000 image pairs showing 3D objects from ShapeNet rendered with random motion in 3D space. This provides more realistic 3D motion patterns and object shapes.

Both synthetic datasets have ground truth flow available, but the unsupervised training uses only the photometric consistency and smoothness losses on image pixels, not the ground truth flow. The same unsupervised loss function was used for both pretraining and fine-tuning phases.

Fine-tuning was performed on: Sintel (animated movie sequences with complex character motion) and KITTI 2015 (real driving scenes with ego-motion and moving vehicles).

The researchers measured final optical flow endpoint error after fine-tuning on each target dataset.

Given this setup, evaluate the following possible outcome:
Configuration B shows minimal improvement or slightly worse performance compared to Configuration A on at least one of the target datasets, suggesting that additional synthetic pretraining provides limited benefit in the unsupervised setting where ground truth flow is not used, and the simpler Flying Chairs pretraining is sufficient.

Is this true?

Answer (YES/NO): YES